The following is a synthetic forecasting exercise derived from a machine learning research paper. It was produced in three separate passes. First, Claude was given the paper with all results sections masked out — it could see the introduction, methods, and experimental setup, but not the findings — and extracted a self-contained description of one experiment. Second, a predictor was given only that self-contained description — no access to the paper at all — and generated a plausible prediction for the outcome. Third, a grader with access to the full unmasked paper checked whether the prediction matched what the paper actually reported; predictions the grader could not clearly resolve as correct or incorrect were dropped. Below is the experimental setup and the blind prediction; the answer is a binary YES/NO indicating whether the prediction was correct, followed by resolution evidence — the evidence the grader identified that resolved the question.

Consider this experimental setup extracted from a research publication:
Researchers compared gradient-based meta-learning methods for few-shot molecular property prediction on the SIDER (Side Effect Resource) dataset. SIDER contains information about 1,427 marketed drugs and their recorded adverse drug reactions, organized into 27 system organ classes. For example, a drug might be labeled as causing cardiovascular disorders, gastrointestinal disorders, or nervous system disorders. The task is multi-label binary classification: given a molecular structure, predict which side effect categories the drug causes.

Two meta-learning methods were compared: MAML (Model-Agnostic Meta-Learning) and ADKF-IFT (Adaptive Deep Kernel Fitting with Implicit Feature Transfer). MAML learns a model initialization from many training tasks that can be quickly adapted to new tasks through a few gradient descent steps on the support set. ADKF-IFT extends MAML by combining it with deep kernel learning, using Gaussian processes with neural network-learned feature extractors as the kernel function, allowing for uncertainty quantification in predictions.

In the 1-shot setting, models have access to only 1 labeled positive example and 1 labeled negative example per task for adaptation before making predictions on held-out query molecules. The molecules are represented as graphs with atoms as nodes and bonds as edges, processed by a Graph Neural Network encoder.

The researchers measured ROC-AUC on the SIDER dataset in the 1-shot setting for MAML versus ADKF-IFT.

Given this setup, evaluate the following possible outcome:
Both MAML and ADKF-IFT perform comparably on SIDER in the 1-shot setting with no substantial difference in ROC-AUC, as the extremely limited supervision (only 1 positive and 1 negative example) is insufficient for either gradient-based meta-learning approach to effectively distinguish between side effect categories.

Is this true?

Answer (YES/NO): NO